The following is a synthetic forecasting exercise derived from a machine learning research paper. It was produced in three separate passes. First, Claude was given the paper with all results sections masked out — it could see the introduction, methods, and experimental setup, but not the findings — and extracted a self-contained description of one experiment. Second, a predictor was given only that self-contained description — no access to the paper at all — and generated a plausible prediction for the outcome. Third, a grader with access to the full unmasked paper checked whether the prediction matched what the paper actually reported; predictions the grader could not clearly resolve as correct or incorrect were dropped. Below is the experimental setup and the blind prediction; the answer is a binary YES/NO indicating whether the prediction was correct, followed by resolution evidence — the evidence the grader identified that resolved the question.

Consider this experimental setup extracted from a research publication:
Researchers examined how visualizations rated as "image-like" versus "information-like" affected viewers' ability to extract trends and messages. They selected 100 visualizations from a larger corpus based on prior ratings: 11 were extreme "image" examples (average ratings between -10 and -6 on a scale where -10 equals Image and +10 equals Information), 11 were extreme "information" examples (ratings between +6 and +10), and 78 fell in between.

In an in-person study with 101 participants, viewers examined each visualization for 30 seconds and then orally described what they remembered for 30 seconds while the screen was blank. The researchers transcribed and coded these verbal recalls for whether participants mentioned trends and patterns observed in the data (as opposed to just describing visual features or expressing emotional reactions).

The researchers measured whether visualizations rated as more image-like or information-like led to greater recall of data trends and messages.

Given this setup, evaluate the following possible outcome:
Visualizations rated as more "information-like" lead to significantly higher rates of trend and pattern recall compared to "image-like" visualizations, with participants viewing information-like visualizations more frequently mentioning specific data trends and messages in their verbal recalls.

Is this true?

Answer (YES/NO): YES